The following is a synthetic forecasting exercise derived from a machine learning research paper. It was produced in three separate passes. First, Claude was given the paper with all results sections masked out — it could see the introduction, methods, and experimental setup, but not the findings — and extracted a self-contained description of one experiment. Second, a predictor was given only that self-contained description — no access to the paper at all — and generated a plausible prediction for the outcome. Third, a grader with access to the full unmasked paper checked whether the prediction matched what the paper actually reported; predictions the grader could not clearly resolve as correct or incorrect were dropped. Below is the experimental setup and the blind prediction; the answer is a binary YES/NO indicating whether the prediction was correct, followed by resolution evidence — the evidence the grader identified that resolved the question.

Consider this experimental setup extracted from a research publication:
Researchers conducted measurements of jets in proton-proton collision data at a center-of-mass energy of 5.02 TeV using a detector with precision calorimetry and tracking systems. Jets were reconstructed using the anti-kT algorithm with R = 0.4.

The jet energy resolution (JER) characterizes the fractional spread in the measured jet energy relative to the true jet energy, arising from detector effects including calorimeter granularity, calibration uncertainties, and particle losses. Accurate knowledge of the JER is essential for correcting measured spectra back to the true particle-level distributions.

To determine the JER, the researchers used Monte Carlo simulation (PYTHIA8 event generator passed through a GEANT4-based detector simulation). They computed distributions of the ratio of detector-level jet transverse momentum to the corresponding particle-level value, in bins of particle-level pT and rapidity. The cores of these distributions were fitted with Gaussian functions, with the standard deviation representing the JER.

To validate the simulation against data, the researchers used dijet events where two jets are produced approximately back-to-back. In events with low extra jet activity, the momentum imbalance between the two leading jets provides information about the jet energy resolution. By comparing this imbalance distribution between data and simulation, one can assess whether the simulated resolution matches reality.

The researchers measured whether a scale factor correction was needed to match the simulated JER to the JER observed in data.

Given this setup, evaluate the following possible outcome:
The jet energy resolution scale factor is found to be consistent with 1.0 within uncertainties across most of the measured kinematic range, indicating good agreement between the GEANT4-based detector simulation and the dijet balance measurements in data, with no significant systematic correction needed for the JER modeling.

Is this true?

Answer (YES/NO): NO